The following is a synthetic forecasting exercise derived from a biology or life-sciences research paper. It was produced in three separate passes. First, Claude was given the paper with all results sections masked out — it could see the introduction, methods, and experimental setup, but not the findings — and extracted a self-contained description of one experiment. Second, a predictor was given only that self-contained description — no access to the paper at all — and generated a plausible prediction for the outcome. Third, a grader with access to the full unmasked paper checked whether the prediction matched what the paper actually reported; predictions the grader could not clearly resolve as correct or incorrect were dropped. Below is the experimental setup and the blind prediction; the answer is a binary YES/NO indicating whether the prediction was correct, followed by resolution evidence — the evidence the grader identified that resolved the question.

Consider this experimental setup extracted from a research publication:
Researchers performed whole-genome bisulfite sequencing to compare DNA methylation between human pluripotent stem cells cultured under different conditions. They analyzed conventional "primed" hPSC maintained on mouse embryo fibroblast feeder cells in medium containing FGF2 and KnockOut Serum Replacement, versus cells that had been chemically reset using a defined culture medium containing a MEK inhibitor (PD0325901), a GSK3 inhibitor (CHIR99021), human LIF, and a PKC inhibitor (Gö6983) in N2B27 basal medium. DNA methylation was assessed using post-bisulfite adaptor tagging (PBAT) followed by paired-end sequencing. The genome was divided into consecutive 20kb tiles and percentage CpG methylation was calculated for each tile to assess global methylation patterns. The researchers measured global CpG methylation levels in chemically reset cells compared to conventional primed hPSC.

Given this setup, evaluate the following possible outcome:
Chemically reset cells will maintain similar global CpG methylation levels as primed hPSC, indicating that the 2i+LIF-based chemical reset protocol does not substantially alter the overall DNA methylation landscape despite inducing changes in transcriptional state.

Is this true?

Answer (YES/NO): NO